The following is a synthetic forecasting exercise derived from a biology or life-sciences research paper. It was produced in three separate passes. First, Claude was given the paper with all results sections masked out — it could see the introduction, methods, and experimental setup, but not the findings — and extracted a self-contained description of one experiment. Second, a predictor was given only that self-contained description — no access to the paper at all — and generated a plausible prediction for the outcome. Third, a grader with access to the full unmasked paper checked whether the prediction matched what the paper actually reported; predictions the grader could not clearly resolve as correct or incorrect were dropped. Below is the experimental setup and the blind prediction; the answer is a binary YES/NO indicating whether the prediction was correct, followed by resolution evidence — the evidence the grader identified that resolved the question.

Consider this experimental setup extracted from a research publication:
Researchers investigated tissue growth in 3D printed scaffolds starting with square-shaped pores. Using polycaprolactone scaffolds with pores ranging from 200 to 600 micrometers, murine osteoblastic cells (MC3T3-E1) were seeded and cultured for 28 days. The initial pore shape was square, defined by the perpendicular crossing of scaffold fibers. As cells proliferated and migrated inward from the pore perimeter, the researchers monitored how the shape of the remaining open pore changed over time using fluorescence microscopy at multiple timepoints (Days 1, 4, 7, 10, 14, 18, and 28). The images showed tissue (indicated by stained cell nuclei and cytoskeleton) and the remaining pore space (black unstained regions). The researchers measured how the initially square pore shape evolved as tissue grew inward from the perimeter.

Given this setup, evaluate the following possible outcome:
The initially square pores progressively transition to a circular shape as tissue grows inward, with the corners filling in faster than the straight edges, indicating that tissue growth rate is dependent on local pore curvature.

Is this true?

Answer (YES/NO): YES